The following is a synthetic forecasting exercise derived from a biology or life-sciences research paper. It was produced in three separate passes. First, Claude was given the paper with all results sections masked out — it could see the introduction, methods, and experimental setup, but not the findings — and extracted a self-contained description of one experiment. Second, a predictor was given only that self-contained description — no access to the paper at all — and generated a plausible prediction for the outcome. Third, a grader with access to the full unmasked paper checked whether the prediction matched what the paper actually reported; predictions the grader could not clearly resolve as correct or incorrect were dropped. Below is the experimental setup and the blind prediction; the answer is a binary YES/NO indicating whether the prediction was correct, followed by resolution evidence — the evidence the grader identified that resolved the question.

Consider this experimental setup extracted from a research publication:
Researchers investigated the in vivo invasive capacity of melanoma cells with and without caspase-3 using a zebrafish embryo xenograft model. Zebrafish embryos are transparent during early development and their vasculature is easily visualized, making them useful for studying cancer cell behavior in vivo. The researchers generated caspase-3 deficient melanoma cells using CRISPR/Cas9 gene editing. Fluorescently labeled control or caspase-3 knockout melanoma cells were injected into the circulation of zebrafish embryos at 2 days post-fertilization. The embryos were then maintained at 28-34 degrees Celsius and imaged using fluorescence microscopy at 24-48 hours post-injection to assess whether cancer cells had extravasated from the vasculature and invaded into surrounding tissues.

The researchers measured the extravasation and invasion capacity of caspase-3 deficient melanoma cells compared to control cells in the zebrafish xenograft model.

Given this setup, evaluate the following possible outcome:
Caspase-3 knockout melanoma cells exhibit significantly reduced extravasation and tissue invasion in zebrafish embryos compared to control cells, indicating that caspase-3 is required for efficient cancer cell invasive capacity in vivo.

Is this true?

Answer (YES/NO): YES